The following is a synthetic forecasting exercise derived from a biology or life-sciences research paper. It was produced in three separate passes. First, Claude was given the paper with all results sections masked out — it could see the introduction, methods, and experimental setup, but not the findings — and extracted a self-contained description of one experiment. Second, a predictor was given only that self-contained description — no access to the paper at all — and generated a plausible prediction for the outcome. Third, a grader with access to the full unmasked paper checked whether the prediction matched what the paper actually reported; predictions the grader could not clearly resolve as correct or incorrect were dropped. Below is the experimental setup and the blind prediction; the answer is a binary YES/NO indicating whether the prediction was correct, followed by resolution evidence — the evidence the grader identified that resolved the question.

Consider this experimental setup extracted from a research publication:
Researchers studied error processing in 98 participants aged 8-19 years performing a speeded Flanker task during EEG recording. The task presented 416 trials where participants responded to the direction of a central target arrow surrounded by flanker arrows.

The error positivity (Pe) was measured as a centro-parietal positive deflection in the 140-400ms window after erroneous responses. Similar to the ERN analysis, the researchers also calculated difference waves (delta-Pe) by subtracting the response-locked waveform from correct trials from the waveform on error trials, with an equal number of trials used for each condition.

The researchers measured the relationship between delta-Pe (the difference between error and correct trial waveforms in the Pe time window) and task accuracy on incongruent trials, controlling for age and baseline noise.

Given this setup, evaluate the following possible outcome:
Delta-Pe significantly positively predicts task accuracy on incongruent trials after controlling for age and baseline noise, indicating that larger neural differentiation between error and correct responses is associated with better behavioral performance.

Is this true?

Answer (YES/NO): YES